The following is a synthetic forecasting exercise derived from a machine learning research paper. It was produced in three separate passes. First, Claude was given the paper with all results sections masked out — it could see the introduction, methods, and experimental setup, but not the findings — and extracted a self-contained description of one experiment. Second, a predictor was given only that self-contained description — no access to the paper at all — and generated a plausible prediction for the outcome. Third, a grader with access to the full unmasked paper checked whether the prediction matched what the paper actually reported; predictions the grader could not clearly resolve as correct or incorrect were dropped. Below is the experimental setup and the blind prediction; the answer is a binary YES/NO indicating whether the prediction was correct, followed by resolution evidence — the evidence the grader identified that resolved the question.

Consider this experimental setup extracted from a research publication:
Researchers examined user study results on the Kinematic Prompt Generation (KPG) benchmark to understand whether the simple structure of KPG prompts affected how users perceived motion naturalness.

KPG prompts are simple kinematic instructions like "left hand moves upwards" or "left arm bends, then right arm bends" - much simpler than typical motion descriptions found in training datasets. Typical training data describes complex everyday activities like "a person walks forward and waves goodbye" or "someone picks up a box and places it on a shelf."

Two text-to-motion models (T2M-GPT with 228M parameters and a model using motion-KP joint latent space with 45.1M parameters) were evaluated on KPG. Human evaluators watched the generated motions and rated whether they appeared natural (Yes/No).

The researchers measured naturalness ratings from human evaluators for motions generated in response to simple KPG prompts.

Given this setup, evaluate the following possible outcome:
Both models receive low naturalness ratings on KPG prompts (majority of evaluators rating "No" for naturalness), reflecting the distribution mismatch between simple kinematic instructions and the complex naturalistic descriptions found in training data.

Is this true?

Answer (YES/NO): NO